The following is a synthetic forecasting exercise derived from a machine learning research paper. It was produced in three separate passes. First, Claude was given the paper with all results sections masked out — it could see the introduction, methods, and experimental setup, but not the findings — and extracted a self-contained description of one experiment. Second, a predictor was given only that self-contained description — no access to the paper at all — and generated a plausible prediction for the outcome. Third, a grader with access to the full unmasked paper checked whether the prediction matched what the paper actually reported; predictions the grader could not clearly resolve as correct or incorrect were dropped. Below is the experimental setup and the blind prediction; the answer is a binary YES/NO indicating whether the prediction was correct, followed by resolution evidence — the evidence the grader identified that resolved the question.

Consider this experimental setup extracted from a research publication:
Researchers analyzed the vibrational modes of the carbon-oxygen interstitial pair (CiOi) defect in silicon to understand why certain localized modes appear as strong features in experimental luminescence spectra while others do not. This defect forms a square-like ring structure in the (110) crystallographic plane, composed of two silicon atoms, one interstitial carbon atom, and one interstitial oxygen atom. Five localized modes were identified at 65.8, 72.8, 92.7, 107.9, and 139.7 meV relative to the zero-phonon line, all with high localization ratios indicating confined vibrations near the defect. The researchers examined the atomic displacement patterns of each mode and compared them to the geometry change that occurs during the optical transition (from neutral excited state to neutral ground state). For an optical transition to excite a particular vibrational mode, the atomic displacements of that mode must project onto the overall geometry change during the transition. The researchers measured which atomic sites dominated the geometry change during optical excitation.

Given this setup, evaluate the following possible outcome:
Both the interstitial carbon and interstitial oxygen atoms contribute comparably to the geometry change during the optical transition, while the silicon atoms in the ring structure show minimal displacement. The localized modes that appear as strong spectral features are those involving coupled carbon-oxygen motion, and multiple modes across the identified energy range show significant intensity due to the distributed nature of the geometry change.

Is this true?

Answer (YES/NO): NO